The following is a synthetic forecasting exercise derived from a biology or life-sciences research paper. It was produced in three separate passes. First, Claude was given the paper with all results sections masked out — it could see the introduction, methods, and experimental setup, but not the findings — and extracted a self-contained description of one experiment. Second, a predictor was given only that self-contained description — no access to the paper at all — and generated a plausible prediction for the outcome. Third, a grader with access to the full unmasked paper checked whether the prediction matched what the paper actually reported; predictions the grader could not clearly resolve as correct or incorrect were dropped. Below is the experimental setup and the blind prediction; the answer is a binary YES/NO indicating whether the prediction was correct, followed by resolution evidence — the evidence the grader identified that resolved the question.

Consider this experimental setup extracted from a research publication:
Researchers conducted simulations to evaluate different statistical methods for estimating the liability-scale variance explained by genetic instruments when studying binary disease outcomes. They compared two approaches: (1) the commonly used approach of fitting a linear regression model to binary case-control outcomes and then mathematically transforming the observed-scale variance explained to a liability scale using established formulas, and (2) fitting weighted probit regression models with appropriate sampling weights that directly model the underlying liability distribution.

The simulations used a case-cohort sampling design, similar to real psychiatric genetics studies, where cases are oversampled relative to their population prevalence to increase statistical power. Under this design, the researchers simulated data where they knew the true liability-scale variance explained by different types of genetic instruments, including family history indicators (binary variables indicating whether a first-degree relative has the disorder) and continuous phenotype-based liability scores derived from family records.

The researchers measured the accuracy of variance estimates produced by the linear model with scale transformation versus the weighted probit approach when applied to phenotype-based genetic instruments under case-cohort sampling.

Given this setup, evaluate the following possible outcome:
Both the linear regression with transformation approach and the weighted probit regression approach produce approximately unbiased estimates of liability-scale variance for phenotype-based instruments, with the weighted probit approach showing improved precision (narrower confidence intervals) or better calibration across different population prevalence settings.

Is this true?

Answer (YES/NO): NO